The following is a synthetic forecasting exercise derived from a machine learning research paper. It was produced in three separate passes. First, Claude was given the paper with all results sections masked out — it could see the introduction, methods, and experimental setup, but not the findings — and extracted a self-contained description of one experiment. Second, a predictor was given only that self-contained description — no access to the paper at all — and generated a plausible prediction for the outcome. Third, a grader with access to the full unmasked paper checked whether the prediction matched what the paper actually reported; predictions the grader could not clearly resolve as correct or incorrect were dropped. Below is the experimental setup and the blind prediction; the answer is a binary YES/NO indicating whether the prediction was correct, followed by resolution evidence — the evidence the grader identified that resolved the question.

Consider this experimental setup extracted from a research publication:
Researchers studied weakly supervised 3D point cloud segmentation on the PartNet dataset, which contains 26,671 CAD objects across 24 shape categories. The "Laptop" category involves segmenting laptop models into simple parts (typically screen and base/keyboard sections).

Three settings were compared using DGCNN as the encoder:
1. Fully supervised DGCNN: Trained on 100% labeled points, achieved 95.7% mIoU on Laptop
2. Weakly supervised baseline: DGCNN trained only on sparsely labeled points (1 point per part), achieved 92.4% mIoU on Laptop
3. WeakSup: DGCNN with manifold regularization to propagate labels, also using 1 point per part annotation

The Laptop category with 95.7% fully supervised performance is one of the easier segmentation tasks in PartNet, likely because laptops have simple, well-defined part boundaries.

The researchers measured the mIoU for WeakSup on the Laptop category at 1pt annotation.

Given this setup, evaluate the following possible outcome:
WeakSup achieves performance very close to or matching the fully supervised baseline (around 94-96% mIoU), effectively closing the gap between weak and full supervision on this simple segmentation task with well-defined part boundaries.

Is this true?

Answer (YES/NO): NO